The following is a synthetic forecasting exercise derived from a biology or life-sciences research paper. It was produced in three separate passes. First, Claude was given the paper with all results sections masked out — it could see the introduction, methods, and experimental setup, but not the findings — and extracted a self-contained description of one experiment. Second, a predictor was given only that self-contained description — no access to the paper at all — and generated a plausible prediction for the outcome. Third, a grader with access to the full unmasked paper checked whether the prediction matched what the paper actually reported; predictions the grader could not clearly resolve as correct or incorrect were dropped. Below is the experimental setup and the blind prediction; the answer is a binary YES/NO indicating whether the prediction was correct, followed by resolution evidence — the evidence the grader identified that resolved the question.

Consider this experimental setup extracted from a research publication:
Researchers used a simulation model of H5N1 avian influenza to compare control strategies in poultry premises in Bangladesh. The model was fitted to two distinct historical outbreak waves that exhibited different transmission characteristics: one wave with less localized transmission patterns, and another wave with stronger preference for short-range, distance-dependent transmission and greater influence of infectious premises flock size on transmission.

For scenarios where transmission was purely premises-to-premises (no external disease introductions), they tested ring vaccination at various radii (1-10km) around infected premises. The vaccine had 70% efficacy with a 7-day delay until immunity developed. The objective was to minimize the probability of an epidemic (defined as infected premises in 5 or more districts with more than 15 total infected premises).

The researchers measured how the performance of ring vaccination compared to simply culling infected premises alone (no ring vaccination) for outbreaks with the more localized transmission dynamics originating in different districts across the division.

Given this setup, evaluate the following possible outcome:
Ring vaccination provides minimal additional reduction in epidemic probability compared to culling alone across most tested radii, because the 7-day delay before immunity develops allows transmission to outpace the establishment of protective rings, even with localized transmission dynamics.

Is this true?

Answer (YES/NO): YES